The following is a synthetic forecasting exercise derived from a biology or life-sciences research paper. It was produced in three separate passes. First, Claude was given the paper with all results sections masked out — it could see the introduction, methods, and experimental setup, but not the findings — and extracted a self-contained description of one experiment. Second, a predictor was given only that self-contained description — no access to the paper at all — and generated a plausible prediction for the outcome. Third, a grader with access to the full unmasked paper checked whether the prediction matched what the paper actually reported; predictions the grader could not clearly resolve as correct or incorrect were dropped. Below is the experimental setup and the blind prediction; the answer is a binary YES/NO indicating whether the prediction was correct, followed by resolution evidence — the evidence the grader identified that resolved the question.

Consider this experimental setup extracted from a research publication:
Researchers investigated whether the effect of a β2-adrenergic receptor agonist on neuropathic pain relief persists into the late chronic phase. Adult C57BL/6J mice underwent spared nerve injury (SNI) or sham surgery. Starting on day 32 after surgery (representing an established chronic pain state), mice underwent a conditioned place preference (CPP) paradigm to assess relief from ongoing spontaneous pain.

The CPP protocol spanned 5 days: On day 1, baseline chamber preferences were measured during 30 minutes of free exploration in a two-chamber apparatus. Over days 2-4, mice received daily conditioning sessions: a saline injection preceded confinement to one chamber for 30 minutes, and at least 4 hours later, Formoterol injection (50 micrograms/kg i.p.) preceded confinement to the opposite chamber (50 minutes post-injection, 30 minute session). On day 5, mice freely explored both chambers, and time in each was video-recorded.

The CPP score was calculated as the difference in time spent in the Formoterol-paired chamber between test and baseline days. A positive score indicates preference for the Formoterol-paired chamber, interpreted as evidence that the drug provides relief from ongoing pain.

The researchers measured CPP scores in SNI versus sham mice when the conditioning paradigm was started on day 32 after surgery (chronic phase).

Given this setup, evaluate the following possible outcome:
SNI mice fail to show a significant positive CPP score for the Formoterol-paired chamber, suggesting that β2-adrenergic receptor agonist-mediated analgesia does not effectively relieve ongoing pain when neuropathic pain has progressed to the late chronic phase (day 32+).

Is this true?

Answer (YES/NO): NO